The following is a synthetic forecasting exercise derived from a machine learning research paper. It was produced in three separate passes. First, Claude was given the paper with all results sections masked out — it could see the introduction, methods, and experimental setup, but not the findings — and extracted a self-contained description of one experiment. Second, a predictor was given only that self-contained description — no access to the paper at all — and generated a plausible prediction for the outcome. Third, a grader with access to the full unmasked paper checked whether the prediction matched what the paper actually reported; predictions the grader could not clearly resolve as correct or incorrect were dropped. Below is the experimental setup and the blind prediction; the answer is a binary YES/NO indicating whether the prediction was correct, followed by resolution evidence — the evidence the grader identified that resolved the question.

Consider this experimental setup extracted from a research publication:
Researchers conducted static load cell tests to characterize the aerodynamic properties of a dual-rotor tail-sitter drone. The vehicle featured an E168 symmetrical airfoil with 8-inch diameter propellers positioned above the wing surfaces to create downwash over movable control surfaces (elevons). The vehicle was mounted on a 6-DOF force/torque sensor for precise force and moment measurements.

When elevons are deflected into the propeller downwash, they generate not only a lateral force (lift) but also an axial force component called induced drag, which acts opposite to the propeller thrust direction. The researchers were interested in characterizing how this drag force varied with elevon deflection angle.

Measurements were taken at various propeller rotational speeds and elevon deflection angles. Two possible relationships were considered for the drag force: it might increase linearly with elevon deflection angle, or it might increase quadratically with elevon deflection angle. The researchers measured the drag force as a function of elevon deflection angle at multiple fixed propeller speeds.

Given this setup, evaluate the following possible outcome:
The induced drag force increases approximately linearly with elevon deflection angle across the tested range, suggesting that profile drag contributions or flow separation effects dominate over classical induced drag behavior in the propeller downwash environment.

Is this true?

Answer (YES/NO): NO